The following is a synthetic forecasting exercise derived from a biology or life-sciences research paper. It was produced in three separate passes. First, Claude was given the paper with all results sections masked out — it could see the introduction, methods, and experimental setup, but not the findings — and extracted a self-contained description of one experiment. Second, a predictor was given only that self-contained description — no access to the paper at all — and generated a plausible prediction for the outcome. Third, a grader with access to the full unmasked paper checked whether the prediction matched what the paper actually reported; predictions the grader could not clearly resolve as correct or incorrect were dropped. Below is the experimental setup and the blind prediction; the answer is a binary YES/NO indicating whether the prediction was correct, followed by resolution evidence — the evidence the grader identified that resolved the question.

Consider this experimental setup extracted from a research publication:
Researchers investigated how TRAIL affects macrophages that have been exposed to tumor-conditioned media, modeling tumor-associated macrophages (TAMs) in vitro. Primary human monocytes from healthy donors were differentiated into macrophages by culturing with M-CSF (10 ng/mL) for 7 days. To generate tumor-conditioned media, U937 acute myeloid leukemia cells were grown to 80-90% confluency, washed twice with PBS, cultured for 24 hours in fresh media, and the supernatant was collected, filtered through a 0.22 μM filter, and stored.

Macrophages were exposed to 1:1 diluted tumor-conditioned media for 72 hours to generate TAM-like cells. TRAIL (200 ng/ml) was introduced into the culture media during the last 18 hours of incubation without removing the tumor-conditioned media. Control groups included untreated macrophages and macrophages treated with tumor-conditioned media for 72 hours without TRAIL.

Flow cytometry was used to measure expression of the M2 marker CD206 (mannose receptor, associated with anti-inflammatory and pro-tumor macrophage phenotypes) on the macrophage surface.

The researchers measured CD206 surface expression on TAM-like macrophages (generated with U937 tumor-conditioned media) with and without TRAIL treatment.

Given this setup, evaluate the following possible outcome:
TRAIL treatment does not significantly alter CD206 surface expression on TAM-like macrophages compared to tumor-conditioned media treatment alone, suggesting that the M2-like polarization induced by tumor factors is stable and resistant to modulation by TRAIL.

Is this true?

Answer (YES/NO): YES